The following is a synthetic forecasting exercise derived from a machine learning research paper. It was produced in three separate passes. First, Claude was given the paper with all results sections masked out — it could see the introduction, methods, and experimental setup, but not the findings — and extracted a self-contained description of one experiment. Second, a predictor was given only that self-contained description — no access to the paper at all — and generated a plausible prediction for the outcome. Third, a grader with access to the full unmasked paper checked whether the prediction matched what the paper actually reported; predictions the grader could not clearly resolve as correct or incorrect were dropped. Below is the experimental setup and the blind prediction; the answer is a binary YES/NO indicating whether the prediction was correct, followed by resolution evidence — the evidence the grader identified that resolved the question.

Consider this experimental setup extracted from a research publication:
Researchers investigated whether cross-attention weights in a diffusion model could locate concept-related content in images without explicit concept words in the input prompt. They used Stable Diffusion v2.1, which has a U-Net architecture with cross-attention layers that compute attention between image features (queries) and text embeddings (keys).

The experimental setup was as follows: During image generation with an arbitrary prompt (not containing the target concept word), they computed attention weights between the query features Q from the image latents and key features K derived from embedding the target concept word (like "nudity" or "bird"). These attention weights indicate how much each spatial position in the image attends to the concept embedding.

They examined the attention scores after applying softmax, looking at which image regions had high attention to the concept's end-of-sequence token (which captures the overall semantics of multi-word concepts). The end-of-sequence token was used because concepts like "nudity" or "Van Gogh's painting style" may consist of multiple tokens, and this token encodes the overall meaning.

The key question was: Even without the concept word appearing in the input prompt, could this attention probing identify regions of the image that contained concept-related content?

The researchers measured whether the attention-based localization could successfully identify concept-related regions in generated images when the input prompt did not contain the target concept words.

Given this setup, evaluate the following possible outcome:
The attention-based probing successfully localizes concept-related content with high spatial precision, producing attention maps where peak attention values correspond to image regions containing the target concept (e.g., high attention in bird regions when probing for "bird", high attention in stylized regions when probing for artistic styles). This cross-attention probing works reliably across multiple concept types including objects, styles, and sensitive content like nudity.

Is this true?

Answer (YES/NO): NO